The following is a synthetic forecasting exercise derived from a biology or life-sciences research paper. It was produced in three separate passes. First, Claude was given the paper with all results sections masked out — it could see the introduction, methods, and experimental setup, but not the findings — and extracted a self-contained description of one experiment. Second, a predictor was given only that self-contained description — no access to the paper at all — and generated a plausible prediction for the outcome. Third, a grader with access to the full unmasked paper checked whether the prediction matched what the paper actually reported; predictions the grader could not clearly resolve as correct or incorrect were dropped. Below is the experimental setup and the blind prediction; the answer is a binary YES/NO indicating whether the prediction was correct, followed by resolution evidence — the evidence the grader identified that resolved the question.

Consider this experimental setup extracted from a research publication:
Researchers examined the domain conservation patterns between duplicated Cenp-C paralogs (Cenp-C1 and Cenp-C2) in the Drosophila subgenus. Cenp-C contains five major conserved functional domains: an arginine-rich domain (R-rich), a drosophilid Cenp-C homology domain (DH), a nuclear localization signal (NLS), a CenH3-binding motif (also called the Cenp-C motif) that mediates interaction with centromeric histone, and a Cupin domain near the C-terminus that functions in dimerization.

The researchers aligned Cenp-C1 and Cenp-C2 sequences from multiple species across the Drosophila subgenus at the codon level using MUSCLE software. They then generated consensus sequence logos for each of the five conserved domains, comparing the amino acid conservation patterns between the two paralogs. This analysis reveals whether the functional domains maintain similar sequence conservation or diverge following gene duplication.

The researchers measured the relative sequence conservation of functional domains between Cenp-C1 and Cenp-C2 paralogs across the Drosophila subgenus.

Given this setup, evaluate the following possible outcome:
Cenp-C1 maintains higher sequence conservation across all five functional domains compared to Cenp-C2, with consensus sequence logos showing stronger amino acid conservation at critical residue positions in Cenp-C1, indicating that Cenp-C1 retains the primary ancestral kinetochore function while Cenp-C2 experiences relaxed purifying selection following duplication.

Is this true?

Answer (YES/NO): NO